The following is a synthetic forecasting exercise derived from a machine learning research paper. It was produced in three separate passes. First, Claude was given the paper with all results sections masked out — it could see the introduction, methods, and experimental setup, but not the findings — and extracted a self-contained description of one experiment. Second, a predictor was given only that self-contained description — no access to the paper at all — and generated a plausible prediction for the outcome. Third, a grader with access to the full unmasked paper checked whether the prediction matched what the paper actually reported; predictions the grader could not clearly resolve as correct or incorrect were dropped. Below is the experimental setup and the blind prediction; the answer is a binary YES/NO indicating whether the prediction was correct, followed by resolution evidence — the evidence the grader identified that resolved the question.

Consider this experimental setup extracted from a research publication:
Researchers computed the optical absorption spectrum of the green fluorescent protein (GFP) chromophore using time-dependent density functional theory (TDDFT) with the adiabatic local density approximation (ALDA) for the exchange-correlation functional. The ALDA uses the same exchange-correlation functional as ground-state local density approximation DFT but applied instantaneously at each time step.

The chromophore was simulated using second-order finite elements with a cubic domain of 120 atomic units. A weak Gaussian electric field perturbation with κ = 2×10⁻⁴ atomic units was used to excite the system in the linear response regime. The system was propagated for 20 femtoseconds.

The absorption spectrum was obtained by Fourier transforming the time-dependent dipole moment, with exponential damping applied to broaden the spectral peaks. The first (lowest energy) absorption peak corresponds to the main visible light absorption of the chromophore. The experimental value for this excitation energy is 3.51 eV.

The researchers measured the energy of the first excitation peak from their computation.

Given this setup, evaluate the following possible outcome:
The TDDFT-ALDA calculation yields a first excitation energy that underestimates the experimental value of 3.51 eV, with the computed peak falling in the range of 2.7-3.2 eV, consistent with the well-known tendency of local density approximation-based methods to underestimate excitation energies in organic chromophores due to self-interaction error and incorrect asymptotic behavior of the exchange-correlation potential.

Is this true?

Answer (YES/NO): NO